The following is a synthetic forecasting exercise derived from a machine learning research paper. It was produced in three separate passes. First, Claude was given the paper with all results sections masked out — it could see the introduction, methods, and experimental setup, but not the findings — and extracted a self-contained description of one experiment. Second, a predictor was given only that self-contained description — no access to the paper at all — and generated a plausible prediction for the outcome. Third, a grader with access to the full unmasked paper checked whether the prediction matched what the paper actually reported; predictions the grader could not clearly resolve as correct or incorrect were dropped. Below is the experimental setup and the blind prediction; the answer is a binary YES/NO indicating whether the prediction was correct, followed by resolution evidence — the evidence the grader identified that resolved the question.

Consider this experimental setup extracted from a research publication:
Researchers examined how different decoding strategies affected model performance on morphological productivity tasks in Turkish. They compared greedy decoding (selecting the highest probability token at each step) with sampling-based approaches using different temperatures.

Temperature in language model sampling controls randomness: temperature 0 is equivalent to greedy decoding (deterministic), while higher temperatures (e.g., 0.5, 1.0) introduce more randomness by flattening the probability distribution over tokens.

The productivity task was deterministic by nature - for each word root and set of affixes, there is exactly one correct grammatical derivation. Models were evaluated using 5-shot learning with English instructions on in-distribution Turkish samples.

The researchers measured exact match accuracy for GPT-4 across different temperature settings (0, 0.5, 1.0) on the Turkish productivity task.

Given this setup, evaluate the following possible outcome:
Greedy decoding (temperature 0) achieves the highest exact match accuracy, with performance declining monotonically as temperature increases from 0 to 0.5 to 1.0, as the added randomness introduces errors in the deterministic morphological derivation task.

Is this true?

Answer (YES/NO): NO